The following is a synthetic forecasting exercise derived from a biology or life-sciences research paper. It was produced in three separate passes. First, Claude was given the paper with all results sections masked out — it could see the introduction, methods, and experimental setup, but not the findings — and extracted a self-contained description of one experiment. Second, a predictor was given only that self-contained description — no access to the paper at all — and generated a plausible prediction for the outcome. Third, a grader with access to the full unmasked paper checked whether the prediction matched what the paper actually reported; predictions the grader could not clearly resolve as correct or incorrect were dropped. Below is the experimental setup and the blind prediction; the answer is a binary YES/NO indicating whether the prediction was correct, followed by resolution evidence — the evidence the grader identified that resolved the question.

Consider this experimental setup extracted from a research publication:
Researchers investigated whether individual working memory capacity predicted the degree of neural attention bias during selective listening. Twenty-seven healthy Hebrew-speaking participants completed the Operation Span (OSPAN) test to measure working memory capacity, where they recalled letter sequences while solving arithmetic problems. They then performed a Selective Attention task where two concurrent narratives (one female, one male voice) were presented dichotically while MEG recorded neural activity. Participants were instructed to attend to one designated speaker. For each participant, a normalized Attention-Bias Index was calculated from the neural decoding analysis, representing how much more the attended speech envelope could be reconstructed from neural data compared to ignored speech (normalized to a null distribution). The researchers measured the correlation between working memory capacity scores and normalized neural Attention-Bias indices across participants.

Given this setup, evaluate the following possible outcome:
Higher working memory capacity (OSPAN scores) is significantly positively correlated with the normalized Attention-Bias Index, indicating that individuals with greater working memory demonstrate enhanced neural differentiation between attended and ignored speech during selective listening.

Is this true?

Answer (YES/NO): NO